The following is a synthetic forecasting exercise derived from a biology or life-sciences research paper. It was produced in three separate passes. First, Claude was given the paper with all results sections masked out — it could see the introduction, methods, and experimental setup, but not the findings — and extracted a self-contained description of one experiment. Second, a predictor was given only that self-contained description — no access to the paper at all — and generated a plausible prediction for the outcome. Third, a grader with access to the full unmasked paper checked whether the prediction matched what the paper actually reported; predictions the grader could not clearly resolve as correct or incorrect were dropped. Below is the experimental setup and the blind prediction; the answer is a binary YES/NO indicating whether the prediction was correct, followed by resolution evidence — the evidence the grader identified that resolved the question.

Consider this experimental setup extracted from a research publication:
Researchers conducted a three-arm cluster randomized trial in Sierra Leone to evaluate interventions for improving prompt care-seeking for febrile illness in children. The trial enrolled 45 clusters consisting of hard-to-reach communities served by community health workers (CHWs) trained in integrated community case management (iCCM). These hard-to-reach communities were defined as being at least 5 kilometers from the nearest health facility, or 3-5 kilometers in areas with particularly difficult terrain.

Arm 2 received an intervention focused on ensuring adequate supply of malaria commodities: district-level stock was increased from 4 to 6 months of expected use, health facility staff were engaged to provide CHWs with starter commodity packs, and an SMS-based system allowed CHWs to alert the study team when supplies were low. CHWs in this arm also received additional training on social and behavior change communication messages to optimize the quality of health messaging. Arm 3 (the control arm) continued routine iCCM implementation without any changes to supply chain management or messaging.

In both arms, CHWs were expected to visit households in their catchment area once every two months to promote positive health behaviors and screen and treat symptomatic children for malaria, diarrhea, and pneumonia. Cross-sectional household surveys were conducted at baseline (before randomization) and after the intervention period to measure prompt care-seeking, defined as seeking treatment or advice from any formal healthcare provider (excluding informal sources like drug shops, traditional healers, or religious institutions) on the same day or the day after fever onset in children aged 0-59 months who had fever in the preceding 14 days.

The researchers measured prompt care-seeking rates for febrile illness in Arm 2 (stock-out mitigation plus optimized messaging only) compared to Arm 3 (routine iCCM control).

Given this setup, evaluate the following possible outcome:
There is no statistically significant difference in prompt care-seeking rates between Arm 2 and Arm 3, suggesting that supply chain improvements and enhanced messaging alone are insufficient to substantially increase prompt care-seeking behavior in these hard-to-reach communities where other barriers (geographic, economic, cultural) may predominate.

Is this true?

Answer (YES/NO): YES